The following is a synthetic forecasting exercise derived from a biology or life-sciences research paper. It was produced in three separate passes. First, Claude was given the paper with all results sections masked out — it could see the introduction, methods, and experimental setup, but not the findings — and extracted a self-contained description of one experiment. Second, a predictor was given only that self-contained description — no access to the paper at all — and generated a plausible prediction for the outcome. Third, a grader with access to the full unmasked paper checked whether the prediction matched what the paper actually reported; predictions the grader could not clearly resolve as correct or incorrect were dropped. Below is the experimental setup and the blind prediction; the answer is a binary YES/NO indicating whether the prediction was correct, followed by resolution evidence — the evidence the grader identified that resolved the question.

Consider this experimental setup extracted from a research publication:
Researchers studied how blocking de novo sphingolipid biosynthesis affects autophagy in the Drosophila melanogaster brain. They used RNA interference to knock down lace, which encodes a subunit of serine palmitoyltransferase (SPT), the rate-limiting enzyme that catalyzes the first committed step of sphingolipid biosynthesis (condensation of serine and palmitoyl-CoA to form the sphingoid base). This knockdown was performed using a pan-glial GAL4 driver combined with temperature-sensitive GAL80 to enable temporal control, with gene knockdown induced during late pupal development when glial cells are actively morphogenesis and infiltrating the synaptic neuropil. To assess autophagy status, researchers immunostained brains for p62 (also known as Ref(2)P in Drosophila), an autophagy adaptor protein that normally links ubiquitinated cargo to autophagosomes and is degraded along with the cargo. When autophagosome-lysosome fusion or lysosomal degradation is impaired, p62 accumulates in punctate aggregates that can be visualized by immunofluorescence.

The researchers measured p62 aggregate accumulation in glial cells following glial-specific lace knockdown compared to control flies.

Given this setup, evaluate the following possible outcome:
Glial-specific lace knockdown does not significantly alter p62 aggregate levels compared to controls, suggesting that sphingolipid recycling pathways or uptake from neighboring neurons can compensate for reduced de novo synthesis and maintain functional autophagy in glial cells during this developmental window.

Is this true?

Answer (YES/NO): YES